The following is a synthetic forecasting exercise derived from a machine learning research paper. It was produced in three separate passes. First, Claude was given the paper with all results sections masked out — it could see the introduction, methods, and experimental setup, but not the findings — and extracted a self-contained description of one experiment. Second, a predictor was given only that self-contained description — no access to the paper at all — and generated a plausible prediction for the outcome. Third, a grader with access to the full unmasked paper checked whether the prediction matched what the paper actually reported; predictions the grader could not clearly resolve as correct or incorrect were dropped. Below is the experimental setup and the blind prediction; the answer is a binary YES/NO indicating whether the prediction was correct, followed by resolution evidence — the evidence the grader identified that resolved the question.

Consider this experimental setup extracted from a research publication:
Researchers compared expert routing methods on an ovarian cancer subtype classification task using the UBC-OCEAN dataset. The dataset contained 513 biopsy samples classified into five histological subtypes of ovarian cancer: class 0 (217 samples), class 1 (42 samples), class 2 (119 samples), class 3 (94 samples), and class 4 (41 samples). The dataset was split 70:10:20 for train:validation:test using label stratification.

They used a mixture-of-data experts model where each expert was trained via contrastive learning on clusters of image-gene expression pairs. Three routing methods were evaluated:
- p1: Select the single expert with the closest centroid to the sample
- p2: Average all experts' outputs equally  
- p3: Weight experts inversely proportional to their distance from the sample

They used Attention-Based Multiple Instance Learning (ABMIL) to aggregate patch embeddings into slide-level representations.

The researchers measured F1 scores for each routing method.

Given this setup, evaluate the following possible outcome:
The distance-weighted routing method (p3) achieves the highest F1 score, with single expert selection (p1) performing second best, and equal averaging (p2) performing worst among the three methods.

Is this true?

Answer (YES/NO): NO